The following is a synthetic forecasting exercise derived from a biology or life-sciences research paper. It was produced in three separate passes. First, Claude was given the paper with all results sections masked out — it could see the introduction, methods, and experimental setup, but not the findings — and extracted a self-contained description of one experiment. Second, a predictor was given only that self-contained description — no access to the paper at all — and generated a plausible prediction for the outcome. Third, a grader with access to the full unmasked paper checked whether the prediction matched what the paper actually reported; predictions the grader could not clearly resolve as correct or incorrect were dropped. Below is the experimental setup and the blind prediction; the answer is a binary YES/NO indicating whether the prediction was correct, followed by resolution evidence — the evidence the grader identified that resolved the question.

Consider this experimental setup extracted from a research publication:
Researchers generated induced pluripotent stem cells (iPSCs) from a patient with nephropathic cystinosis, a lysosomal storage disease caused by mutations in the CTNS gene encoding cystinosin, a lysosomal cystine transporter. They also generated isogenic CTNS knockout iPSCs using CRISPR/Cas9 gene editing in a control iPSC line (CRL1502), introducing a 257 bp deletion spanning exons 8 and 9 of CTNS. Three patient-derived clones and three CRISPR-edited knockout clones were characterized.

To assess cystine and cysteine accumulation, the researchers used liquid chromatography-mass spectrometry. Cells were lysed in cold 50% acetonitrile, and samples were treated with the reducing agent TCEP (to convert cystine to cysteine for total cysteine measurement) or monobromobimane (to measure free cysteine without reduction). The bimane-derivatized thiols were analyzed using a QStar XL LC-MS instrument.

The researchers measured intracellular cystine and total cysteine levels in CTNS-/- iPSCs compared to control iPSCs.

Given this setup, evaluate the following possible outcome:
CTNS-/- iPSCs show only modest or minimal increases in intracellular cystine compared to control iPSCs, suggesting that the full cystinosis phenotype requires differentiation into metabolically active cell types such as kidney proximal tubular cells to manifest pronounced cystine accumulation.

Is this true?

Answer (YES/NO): NO